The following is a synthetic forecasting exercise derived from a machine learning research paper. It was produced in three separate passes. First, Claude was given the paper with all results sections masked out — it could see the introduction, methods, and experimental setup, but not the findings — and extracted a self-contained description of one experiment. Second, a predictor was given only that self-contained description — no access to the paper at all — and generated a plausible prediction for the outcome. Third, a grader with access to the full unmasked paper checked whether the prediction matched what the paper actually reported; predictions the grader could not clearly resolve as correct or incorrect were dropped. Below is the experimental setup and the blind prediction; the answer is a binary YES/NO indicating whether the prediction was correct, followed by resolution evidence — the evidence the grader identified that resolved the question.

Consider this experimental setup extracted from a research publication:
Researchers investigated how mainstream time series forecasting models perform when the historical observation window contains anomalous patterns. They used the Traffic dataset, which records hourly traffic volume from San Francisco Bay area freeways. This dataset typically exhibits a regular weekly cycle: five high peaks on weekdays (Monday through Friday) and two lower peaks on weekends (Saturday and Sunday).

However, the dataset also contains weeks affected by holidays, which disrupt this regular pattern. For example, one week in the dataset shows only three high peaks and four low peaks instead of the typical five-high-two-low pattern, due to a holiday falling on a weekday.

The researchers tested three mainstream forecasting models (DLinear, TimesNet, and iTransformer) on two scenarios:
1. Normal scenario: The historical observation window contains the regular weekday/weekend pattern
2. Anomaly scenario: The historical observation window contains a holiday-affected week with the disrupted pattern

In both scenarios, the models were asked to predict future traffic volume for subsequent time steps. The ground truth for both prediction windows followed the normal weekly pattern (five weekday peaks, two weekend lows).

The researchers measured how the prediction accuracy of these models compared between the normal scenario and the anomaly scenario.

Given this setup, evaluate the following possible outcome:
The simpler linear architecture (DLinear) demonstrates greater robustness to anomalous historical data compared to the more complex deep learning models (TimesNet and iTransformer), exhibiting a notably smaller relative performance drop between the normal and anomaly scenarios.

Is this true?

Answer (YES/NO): NO